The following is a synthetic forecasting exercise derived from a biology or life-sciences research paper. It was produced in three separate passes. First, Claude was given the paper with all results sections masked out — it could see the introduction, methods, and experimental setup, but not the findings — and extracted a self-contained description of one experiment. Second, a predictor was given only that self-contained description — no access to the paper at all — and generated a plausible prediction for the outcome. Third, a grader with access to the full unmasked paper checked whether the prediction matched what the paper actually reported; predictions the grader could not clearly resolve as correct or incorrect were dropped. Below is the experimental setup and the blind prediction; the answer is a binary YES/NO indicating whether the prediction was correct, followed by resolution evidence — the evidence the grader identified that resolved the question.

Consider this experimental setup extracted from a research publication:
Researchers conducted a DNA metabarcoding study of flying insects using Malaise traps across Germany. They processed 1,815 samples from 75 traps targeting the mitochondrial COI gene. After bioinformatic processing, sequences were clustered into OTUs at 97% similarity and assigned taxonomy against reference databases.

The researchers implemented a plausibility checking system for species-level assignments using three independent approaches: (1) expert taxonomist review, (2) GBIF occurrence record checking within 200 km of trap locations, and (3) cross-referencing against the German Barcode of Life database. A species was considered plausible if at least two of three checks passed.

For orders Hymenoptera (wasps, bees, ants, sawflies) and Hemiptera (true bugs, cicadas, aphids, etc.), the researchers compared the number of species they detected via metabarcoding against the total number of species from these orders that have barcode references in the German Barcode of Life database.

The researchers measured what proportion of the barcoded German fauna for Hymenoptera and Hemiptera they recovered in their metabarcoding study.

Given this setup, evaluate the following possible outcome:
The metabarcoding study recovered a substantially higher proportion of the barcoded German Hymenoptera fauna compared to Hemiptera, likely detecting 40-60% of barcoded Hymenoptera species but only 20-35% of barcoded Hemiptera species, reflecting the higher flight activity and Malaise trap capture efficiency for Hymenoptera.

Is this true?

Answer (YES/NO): NO